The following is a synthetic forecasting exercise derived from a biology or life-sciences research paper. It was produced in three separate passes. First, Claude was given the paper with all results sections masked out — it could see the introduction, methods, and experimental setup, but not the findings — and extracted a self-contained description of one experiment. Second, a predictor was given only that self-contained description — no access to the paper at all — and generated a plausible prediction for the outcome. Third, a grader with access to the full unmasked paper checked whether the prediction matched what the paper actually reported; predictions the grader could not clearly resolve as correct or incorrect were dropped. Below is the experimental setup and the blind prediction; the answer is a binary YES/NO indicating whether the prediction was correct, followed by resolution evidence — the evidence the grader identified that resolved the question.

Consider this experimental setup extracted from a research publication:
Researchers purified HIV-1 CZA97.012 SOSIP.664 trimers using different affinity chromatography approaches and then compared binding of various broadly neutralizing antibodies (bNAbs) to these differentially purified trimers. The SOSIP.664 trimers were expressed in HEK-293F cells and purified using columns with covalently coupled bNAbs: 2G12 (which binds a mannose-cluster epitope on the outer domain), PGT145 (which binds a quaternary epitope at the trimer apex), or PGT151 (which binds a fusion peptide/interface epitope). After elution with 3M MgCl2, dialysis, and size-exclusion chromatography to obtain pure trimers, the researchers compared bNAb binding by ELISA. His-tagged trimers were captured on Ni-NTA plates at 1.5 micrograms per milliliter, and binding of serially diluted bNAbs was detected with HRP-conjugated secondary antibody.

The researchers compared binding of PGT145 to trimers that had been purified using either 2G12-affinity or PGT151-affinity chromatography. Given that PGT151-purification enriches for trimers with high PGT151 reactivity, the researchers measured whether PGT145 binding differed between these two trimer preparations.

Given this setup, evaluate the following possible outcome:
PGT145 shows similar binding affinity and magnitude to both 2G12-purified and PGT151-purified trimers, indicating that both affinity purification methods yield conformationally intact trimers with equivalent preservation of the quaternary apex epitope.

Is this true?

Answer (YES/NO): NO